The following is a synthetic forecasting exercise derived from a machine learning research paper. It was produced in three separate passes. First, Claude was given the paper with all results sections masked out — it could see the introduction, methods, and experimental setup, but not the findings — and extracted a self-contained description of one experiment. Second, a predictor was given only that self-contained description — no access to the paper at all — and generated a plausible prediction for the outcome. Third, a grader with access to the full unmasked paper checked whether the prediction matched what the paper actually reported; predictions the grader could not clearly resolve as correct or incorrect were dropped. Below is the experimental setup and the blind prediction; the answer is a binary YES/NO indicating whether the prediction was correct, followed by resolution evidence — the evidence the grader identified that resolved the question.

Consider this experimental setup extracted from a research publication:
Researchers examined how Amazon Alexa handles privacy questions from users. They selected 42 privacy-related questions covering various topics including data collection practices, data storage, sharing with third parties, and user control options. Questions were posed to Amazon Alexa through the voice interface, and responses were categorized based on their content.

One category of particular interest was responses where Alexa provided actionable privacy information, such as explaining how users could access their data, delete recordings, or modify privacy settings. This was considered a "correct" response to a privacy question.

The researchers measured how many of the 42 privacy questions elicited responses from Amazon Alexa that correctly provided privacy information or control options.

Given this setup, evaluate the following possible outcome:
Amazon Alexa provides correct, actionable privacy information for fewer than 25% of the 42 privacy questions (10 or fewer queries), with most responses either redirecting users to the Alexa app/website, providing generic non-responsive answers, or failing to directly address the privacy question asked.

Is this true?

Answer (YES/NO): YES